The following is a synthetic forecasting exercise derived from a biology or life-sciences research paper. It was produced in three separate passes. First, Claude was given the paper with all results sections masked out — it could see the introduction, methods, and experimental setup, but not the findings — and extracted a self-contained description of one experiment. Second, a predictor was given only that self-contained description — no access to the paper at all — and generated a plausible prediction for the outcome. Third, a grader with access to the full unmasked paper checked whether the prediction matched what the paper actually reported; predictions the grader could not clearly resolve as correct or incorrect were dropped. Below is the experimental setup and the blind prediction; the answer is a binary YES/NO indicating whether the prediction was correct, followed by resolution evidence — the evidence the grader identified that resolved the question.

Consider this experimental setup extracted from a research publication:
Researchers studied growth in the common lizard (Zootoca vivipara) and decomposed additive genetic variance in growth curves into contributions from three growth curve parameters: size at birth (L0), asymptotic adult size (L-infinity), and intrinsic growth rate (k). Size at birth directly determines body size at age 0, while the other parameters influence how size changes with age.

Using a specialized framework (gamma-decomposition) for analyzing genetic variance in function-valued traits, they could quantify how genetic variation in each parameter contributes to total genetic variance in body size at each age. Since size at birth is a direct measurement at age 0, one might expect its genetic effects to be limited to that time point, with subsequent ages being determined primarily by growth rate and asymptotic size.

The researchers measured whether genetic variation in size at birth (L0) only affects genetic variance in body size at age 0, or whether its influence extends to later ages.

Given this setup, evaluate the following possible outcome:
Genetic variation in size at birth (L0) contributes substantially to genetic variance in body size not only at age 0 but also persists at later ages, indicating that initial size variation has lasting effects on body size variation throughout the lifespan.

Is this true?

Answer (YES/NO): NO